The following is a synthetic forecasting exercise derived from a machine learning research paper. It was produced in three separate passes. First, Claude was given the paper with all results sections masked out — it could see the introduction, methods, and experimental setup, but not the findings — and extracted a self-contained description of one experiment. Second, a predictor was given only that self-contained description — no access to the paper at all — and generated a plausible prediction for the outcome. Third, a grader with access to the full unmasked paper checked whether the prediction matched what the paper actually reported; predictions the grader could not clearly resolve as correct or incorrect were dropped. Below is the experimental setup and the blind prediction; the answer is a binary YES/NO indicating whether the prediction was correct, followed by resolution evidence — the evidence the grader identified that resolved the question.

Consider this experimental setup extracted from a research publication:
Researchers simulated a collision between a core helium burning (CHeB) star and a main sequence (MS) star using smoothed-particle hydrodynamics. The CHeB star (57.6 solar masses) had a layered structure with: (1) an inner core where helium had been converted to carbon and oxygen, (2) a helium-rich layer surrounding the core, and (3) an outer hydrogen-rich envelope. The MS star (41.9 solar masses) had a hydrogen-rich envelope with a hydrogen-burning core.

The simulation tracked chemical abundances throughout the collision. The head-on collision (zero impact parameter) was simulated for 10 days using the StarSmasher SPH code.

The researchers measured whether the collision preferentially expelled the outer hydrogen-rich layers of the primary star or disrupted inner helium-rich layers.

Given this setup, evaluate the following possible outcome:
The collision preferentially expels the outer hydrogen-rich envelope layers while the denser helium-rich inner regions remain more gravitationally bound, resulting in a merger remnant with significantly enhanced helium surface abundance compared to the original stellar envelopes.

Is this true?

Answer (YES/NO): YES